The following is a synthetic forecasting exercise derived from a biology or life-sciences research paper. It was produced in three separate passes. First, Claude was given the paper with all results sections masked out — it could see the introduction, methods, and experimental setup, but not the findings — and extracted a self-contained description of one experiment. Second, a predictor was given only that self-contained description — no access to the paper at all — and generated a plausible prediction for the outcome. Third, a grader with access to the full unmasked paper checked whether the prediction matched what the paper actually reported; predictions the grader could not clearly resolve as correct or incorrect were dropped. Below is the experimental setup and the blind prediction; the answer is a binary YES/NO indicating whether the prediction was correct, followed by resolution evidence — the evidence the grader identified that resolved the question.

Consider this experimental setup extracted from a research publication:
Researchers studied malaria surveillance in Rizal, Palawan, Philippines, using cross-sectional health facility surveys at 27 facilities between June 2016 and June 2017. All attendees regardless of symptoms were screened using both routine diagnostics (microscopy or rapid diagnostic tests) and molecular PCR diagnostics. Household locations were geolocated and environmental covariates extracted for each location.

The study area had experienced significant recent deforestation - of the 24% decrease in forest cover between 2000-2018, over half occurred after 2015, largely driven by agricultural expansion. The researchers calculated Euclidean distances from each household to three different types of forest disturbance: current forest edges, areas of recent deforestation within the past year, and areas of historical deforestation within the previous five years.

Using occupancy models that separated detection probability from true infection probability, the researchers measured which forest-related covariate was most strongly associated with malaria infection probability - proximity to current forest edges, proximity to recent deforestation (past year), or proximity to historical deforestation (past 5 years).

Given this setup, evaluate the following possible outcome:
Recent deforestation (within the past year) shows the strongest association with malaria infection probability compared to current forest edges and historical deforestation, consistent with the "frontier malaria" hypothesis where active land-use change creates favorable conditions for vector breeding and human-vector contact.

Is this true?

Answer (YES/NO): NO